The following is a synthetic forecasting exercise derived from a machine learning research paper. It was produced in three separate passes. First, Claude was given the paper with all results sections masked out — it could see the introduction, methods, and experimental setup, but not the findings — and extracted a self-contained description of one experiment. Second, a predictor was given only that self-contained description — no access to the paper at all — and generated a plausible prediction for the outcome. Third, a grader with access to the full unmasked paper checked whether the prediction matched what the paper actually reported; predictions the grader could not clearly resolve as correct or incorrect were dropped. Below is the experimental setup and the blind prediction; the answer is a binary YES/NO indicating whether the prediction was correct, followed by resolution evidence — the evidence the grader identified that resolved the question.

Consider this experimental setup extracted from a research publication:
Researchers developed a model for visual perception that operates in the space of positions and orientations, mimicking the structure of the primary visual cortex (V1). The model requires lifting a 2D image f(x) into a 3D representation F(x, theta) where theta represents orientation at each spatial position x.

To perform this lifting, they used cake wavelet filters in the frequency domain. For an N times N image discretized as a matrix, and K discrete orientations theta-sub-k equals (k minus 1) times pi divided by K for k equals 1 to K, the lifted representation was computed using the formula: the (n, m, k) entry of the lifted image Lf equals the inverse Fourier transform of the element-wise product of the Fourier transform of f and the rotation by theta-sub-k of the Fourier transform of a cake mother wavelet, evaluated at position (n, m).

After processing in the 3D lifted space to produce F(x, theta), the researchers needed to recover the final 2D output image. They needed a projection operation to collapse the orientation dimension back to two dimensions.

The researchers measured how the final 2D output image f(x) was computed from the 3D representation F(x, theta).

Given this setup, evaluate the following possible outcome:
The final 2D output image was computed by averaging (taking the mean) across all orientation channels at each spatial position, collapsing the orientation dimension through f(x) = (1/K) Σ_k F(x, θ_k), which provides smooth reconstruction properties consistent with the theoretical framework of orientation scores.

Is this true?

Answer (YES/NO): NO